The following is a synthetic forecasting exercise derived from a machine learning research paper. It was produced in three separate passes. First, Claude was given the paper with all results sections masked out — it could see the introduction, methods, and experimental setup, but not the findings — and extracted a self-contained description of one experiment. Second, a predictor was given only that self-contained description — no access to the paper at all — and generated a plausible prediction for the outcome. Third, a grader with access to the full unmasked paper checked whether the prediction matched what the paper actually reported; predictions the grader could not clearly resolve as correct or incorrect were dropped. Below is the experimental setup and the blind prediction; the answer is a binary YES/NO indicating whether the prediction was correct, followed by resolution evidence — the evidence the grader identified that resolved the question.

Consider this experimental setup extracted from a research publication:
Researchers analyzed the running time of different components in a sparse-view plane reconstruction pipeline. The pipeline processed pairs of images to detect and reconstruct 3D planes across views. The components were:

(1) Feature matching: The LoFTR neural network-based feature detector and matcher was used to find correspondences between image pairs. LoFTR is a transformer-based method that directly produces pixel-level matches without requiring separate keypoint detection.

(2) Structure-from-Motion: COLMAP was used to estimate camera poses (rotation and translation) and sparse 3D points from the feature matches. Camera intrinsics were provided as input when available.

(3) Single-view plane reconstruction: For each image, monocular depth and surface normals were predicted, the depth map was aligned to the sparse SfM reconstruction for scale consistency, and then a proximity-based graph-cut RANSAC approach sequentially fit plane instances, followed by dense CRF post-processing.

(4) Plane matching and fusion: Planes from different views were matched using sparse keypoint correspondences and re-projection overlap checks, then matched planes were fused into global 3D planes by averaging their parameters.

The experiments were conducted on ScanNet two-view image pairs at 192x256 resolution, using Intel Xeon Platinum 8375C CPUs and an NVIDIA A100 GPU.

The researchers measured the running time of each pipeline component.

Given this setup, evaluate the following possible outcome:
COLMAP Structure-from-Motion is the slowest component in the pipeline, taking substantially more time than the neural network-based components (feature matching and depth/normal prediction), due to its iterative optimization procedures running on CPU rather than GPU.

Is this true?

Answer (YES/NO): NO